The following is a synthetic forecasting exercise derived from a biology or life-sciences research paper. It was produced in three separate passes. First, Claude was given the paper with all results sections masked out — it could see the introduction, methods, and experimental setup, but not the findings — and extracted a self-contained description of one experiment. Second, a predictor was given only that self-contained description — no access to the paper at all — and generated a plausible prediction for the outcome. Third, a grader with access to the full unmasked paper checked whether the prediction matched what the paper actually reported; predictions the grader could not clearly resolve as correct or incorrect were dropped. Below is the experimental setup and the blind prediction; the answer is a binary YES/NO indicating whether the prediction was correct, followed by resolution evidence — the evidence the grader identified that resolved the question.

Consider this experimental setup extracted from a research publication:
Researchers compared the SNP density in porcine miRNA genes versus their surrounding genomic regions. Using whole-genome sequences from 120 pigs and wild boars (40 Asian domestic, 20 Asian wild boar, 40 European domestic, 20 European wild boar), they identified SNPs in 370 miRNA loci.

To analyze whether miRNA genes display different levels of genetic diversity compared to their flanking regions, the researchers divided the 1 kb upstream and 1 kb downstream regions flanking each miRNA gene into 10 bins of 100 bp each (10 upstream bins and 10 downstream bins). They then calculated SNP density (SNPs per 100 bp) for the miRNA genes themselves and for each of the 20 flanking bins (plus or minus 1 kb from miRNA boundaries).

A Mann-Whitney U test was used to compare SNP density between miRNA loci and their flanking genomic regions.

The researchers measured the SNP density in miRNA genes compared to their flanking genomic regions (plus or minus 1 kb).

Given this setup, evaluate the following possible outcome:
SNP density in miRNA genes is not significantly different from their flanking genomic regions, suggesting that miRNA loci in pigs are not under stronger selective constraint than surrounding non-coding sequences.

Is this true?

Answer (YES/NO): NO